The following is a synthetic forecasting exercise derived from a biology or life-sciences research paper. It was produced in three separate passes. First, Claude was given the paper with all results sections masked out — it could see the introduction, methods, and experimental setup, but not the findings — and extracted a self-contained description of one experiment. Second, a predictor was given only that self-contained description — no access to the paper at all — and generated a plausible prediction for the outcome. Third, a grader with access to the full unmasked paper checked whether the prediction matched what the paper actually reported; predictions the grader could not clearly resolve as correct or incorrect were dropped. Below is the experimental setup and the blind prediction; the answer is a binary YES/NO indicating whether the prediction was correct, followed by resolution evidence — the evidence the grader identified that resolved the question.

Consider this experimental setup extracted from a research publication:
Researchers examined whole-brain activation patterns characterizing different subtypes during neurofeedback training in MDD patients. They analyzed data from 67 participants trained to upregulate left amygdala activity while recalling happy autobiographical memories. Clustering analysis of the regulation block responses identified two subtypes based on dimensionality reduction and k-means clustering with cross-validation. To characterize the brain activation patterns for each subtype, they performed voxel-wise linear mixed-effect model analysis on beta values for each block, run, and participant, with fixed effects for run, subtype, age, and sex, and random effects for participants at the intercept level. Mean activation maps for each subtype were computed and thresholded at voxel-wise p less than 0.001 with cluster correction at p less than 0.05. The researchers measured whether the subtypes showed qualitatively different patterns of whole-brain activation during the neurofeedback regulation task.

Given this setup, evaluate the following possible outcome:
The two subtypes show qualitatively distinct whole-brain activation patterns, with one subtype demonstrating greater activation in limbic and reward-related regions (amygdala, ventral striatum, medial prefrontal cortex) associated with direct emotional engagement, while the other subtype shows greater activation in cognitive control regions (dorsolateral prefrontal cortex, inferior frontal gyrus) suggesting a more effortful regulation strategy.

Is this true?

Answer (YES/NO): NO